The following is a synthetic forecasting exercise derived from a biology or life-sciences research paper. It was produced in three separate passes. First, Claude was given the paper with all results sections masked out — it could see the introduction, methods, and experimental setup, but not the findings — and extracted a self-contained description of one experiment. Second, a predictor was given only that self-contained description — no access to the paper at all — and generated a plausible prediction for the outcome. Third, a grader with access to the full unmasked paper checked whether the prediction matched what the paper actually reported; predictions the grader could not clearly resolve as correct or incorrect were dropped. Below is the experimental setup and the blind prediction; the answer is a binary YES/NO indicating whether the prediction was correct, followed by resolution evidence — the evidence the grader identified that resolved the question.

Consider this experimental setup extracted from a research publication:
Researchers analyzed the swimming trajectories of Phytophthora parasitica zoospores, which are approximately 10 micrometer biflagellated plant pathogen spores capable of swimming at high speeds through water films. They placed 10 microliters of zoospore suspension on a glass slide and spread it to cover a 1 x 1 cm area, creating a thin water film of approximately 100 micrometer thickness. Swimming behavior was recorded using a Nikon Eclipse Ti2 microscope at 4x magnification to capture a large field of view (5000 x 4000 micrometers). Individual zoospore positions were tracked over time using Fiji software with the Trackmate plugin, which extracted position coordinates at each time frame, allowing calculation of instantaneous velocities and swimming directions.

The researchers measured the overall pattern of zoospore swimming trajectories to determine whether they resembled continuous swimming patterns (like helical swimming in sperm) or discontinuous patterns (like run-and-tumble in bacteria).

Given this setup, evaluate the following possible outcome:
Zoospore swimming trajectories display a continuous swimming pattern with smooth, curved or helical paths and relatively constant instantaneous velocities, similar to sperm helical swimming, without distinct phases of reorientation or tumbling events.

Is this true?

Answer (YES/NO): NO